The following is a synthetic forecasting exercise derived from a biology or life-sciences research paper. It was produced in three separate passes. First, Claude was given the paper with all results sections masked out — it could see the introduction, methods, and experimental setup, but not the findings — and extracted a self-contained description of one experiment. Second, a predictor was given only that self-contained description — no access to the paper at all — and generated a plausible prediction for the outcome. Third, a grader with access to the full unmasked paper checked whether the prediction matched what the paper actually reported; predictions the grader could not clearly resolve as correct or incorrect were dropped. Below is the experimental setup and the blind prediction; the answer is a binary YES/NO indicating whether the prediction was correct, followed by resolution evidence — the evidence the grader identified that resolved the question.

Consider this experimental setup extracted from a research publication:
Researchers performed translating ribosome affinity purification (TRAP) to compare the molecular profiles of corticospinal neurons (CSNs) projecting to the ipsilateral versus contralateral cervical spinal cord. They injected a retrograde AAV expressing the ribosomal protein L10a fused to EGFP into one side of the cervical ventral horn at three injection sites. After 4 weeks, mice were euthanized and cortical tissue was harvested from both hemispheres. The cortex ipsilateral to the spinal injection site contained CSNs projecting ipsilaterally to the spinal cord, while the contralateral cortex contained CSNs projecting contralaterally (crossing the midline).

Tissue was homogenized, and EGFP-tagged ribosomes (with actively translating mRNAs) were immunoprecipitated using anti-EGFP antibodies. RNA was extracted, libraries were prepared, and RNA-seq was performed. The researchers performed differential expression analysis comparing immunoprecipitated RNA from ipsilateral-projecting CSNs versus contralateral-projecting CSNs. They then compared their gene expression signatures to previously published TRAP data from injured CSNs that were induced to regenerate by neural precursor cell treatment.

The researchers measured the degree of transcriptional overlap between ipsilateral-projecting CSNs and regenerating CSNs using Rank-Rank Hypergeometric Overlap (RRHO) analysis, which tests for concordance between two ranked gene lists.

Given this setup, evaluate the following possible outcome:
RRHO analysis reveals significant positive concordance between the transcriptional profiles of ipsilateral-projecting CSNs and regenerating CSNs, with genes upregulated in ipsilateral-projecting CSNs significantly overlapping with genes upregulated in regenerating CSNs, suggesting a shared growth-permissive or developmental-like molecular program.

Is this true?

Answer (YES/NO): YES